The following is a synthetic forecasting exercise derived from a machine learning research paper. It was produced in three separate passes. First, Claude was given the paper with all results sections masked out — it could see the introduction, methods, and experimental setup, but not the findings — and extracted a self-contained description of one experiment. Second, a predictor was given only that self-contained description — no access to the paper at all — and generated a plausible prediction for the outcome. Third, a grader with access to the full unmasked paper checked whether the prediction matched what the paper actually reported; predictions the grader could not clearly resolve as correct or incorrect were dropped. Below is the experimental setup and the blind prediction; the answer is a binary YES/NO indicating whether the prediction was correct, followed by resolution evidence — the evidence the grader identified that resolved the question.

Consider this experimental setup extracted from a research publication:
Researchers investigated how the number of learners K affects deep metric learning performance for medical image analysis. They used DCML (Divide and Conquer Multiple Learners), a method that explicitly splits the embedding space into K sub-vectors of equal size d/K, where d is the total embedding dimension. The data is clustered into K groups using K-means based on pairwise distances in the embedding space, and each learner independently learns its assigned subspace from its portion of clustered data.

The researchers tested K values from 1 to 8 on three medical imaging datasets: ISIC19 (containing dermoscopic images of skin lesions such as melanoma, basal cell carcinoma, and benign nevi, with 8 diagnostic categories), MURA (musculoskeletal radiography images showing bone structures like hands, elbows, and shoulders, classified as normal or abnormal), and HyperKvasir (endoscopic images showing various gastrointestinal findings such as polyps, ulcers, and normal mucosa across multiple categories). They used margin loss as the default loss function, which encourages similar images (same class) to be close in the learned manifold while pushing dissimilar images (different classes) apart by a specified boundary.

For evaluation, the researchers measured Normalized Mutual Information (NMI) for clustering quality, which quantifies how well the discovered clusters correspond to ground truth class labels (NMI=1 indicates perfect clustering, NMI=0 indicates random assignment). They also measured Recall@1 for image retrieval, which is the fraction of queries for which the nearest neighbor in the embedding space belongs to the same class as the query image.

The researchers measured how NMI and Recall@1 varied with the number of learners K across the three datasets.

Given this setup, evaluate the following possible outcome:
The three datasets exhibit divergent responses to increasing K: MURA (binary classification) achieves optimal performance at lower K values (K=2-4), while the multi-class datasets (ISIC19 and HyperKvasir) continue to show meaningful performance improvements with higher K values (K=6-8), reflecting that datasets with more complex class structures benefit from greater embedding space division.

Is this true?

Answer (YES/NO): NO